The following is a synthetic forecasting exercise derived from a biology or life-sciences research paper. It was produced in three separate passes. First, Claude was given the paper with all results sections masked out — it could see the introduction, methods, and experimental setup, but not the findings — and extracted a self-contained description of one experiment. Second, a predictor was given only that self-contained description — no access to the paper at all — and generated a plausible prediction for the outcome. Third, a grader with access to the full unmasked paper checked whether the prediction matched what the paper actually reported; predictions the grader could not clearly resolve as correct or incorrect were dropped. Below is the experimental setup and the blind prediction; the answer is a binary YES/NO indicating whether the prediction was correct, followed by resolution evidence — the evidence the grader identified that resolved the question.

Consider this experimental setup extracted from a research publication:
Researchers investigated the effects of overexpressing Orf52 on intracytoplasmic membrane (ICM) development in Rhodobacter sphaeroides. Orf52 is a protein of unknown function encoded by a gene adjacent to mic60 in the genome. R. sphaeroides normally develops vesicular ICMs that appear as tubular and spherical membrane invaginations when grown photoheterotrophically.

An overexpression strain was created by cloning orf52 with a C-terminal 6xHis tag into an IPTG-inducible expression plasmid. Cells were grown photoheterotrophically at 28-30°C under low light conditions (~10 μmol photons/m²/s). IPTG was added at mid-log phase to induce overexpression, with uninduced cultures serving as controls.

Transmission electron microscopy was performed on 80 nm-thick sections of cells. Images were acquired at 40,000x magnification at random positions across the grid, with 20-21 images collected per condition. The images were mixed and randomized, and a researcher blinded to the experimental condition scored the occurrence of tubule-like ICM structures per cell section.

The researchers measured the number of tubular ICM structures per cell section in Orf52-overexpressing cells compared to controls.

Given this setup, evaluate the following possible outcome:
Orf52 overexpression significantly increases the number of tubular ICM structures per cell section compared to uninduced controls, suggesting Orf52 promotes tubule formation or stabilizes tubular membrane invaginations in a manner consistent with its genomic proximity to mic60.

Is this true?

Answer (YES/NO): YES